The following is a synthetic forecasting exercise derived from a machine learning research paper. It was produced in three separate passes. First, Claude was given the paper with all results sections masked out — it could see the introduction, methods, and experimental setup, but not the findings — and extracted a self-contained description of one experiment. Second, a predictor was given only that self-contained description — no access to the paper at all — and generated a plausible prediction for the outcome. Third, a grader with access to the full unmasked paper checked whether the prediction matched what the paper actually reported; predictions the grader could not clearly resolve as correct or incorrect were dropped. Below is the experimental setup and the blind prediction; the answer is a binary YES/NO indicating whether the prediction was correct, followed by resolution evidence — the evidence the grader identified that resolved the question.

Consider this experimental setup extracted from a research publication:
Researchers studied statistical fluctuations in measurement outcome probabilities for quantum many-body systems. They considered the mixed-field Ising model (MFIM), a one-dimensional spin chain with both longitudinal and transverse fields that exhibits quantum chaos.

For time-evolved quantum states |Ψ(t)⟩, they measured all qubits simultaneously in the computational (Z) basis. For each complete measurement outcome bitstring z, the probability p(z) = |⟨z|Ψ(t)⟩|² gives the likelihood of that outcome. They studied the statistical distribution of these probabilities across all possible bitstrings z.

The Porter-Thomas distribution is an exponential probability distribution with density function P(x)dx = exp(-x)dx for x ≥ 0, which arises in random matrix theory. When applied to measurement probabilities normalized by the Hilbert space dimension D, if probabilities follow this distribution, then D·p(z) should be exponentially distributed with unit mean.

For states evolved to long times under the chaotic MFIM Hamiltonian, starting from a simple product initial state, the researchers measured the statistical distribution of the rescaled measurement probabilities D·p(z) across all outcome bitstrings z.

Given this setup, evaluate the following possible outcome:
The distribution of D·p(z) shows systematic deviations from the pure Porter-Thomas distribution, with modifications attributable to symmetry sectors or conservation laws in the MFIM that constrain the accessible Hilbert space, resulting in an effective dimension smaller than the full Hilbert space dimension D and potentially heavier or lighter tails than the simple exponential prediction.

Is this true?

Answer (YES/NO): NO